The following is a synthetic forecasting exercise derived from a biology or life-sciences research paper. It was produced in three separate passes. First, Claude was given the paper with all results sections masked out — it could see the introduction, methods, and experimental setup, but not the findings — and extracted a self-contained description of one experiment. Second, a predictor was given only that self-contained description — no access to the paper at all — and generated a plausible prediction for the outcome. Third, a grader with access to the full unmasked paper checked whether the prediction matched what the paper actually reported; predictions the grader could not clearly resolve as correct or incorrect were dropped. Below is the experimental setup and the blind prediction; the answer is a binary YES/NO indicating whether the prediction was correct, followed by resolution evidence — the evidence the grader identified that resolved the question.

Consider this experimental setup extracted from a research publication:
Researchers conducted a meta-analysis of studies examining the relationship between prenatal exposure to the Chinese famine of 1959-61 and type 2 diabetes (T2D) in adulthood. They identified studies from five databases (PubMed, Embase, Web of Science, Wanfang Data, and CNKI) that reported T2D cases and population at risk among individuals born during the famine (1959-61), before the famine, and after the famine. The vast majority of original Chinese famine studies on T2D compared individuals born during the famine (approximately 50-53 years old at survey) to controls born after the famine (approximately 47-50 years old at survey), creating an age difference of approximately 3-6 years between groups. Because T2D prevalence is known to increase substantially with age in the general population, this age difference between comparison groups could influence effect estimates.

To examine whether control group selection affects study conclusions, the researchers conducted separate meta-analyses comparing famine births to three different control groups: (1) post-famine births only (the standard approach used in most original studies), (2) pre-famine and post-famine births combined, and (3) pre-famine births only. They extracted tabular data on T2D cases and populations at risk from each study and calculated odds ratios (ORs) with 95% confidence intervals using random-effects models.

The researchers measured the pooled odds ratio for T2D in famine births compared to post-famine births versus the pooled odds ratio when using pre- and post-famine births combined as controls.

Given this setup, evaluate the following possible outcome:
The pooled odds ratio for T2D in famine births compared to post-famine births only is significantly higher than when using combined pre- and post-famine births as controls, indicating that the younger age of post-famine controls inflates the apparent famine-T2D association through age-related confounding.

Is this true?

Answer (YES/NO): YES